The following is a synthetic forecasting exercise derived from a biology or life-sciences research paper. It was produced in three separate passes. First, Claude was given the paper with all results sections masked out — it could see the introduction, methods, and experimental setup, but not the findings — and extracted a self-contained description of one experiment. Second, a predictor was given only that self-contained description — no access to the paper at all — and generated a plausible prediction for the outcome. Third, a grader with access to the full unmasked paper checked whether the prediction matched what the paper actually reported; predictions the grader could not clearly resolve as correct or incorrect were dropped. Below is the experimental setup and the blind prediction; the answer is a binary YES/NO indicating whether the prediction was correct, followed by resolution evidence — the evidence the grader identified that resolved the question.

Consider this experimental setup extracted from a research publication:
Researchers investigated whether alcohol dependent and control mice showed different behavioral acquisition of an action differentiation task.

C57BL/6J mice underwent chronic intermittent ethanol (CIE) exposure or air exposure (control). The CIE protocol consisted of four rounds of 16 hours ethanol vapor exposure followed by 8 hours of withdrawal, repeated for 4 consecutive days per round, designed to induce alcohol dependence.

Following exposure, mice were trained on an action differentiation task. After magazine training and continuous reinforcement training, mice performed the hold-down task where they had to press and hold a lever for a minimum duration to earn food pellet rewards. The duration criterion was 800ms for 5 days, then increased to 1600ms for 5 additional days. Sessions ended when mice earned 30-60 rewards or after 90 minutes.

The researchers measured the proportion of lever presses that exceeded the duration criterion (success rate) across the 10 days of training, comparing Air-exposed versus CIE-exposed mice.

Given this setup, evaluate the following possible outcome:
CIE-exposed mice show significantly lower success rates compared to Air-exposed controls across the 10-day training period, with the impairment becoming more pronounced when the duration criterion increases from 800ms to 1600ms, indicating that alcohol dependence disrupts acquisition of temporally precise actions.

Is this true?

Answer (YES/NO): NO